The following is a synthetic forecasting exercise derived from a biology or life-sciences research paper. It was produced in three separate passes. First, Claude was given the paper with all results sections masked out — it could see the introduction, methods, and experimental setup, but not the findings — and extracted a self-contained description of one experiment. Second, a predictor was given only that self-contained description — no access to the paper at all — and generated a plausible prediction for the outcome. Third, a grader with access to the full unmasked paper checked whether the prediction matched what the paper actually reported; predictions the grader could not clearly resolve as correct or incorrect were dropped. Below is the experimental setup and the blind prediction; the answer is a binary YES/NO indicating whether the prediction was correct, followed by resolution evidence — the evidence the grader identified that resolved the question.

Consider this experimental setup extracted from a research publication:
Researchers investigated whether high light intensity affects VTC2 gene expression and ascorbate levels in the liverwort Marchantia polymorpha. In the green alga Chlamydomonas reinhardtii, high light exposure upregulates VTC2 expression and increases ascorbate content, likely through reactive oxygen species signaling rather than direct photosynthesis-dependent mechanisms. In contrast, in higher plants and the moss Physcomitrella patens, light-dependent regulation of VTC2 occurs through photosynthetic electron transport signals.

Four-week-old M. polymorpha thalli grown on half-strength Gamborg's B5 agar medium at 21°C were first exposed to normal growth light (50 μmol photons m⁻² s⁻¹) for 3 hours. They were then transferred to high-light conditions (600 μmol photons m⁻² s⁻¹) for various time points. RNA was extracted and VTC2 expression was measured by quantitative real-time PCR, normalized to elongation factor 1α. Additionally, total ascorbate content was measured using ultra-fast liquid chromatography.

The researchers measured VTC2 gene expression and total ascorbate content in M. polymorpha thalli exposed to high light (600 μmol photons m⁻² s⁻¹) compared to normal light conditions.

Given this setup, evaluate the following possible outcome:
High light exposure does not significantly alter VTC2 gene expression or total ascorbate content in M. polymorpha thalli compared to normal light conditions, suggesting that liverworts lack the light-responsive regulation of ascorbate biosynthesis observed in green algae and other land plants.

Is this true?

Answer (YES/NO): NO